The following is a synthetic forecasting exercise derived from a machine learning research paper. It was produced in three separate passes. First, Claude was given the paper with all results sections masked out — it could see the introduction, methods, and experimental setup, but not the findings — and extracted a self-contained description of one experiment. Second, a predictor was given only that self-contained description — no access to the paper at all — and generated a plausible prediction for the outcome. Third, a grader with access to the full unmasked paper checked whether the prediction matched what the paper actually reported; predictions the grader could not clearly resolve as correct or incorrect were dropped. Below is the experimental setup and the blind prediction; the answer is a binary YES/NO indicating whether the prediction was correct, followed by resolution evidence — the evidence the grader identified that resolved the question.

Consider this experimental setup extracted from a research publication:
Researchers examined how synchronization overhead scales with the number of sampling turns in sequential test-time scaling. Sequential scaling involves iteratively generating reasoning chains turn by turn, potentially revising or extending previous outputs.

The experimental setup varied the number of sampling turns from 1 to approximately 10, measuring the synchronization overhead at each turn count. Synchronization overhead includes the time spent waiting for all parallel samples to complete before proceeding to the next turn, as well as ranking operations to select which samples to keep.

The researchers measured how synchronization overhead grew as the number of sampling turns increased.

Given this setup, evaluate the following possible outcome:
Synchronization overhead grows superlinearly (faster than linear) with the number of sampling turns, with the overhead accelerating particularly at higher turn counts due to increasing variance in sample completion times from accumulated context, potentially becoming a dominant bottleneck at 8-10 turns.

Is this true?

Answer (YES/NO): YES